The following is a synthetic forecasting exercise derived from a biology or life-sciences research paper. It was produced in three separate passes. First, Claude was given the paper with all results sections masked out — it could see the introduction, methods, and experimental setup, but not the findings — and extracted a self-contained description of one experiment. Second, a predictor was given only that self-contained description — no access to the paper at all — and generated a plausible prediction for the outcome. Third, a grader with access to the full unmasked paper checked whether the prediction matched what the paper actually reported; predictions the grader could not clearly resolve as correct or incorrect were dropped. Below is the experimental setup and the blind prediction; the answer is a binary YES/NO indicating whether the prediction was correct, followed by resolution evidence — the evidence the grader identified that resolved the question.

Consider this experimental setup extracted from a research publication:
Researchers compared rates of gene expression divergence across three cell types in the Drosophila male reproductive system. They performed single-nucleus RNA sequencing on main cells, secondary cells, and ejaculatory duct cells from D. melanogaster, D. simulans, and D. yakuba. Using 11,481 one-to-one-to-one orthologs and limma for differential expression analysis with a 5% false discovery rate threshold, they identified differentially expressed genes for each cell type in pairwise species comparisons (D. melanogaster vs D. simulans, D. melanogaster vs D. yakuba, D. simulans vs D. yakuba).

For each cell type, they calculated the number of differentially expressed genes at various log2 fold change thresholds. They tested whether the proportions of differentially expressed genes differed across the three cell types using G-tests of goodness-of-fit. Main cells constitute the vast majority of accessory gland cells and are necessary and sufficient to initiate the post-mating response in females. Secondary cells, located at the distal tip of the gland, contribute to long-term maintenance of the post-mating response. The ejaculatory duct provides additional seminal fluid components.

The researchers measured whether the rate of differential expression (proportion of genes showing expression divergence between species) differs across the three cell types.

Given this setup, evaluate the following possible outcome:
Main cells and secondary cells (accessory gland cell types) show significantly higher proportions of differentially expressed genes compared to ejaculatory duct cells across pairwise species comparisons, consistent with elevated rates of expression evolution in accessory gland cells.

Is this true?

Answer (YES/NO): NO